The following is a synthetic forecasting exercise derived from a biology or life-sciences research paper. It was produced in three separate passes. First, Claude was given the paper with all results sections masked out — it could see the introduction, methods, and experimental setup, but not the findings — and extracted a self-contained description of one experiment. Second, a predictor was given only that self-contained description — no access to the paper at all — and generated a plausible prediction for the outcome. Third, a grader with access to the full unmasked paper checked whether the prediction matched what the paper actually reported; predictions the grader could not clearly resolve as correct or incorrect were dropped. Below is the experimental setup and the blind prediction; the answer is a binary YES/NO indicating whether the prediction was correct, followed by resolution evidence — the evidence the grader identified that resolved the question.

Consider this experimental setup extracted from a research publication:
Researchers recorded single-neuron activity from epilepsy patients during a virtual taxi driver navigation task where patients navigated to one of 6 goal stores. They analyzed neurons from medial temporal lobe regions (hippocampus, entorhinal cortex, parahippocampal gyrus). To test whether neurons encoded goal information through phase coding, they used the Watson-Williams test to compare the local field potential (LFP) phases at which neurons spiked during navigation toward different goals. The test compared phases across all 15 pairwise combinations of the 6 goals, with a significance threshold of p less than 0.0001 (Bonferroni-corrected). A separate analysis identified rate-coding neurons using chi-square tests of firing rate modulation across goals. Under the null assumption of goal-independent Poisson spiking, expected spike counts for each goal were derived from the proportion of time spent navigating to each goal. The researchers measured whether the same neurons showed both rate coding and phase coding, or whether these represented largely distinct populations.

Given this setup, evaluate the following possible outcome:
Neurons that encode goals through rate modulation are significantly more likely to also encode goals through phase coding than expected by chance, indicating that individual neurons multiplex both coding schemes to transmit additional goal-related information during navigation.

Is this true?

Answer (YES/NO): NO